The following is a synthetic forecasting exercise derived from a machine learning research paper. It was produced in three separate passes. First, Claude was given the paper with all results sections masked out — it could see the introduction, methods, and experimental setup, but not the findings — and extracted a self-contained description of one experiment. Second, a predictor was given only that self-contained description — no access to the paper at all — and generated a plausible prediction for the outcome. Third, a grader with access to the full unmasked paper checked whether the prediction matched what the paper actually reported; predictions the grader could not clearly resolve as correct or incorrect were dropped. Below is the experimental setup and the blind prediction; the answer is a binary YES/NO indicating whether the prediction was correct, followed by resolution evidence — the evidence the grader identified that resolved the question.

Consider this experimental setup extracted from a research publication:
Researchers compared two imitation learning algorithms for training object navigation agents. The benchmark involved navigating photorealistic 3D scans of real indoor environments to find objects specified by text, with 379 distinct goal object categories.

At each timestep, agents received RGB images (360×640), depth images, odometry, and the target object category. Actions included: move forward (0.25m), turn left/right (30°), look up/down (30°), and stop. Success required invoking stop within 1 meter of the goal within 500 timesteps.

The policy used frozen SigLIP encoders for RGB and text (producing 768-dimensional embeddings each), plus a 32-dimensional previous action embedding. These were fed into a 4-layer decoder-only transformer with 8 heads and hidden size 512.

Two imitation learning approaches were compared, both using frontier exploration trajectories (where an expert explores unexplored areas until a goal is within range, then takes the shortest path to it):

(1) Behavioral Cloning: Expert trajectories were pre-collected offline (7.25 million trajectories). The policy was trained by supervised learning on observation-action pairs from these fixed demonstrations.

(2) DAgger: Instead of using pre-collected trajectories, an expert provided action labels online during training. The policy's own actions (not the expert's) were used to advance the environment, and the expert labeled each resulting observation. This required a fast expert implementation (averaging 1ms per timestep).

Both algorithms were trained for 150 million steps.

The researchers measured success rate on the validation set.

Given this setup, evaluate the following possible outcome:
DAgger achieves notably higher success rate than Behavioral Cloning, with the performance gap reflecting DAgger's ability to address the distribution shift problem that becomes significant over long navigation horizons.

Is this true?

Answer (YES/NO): YES